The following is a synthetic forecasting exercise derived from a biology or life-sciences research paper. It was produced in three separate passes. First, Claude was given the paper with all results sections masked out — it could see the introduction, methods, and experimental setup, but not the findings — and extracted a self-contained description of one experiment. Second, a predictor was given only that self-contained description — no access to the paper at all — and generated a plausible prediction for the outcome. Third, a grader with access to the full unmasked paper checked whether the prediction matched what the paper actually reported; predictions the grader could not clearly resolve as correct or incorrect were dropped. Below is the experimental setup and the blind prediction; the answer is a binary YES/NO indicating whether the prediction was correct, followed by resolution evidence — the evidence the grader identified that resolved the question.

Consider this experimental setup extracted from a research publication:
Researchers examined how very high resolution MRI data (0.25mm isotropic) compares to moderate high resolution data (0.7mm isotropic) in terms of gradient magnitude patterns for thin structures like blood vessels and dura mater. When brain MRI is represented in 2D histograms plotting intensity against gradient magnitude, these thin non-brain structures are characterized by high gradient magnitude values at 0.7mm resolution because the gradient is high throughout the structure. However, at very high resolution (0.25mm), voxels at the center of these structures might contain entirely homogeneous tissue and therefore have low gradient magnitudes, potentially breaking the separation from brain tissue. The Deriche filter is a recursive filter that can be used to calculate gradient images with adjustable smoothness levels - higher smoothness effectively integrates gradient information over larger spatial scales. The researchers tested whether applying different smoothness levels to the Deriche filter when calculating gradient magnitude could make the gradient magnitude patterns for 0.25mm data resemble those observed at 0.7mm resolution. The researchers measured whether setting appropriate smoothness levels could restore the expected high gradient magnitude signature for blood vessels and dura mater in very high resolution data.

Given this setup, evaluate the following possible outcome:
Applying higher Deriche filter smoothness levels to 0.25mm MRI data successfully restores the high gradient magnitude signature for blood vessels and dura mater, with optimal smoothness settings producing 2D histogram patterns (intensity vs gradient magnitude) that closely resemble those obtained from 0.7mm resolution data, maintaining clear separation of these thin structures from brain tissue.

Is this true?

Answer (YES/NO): YES